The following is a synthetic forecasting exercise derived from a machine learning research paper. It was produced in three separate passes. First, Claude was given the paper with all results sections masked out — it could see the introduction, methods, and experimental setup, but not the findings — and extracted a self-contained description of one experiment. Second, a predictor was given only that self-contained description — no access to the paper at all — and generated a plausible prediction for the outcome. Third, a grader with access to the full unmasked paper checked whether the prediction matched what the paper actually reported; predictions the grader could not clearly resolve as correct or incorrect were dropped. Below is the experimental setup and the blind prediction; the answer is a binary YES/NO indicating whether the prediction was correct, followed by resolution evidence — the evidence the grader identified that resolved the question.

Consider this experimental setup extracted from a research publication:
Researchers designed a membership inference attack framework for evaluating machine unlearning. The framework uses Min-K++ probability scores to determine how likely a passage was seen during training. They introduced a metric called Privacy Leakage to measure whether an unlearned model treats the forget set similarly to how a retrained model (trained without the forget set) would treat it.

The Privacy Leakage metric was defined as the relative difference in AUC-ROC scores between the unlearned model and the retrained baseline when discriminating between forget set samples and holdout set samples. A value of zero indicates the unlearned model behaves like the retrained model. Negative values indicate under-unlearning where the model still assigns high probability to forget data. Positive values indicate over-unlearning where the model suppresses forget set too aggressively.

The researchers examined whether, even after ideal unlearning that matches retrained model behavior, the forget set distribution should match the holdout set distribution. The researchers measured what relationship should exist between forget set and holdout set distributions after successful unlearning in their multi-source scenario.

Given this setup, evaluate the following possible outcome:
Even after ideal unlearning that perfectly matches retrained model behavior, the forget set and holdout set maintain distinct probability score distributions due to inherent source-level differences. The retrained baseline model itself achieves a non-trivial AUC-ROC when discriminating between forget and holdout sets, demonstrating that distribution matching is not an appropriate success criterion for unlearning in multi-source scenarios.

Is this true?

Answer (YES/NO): YES